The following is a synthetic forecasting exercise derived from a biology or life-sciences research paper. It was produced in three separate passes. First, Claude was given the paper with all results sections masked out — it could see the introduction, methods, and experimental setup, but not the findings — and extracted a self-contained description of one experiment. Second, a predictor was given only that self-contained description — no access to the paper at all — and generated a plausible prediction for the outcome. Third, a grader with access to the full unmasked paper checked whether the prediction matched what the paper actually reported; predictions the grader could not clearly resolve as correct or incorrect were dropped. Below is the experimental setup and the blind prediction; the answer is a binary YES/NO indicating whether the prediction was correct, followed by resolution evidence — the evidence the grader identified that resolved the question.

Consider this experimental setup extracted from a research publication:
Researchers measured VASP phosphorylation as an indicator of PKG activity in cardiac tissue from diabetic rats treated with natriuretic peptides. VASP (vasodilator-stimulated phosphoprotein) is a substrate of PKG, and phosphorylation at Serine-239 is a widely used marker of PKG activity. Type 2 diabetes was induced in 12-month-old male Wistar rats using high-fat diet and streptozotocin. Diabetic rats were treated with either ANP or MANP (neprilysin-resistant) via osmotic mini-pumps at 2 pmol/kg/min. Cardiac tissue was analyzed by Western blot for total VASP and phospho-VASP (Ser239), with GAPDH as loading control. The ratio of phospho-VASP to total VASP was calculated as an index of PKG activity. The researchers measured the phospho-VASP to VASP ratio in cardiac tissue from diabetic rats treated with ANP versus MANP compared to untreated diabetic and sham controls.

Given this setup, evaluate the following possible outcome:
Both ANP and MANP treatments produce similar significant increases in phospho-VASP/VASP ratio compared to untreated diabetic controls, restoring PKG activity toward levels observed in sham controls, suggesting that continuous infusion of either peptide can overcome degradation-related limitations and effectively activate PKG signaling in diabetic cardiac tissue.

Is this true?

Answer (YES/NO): YES